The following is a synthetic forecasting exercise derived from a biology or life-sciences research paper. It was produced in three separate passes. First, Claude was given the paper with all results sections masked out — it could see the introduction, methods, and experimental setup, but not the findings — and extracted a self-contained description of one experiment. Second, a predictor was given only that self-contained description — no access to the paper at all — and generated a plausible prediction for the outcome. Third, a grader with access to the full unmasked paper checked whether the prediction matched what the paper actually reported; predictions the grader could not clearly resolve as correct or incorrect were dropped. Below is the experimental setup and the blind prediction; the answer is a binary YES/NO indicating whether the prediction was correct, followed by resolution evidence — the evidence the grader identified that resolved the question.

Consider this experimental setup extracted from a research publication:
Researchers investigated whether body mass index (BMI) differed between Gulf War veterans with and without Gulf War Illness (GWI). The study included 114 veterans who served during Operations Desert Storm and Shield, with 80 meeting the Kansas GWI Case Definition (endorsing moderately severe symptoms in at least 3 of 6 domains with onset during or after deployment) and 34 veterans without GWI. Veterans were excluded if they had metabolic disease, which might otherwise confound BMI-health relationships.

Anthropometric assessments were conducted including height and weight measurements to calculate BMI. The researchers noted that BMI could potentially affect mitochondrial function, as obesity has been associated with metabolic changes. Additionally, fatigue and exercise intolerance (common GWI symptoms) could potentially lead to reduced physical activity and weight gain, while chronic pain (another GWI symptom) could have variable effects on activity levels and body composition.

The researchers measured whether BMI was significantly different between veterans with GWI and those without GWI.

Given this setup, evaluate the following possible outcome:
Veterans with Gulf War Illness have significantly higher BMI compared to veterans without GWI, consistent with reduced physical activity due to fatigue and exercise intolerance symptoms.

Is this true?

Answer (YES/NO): YES